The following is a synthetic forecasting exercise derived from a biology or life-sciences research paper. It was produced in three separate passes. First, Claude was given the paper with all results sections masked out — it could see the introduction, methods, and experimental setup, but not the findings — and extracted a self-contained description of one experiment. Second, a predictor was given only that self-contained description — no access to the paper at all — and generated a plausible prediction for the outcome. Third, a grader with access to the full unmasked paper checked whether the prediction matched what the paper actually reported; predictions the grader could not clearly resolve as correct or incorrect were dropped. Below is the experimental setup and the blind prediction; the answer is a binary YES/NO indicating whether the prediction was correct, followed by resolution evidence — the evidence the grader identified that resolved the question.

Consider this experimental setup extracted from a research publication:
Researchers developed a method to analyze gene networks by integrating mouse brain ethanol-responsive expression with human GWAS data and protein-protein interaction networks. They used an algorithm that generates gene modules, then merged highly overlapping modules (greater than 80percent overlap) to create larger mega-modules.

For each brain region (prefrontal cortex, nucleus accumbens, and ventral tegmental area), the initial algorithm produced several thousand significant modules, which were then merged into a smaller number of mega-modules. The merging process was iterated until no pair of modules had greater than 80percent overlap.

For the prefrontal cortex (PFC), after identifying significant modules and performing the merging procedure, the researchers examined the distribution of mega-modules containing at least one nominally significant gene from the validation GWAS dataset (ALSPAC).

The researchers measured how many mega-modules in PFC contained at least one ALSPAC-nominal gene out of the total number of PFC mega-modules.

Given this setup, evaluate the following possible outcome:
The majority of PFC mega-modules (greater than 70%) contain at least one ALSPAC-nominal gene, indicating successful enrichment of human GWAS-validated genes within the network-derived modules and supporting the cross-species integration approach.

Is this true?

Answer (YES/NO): NO